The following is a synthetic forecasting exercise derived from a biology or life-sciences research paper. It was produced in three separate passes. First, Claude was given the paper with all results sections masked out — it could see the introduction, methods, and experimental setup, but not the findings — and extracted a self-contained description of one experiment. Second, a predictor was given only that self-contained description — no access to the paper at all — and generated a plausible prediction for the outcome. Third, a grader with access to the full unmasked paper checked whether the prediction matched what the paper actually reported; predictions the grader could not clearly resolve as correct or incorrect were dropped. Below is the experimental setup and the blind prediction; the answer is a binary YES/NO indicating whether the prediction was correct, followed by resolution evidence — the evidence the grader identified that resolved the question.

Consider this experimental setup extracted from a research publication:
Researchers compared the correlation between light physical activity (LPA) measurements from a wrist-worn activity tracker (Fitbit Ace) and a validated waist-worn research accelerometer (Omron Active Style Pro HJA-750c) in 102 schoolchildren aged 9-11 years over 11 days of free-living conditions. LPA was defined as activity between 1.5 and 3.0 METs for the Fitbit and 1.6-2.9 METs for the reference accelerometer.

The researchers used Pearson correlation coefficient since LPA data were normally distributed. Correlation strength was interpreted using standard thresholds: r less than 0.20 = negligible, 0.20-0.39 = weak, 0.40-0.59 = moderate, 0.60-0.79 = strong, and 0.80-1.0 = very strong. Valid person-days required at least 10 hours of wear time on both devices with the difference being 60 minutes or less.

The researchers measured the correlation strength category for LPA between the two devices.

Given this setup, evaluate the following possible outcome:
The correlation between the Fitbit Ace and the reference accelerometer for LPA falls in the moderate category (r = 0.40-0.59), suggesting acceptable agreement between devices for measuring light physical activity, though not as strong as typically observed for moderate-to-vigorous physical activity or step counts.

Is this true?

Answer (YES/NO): NO